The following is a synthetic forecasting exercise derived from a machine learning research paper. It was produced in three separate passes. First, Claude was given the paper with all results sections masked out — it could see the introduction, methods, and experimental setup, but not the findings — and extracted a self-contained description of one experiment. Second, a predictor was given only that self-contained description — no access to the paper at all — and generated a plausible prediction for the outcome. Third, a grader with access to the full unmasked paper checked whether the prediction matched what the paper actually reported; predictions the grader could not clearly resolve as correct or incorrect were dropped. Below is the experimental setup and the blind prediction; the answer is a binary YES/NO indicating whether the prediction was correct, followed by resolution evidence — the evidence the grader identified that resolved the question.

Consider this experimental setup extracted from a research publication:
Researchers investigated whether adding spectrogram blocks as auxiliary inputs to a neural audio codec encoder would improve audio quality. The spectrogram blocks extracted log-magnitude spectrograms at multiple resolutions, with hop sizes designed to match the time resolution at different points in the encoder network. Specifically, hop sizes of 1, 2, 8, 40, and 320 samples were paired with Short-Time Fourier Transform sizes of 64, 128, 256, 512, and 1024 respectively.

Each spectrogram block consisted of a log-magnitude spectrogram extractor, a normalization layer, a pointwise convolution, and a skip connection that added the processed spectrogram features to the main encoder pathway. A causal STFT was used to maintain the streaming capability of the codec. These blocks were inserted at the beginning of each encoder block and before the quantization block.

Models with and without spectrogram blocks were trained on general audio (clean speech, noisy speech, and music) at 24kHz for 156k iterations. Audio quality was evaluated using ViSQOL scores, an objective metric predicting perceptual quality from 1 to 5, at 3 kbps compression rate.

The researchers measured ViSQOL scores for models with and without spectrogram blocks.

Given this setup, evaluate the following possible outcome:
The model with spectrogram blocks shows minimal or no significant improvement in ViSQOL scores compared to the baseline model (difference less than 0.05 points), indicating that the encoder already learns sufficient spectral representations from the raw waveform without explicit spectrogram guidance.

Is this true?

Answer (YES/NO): NO